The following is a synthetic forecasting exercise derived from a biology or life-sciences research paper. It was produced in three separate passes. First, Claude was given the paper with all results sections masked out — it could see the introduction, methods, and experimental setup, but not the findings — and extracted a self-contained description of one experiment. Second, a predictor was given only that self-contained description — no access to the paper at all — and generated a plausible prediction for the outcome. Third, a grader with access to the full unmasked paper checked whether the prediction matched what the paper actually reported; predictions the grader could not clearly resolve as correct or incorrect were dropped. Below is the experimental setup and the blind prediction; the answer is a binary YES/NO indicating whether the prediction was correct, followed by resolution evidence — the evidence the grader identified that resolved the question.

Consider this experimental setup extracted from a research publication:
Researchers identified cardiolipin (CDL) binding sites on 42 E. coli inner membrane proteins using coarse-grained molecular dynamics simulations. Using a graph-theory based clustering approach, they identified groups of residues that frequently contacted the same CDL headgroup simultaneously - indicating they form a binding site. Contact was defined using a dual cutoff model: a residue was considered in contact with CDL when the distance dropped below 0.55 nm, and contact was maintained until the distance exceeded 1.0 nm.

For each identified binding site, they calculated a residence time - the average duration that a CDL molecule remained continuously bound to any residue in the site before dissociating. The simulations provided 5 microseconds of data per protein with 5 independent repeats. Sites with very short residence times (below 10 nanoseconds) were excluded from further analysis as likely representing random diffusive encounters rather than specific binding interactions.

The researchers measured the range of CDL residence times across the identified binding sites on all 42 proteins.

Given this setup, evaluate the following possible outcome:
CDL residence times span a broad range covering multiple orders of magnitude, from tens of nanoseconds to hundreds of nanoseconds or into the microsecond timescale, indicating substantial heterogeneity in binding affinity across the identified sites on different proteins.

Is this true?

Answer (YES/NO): YES